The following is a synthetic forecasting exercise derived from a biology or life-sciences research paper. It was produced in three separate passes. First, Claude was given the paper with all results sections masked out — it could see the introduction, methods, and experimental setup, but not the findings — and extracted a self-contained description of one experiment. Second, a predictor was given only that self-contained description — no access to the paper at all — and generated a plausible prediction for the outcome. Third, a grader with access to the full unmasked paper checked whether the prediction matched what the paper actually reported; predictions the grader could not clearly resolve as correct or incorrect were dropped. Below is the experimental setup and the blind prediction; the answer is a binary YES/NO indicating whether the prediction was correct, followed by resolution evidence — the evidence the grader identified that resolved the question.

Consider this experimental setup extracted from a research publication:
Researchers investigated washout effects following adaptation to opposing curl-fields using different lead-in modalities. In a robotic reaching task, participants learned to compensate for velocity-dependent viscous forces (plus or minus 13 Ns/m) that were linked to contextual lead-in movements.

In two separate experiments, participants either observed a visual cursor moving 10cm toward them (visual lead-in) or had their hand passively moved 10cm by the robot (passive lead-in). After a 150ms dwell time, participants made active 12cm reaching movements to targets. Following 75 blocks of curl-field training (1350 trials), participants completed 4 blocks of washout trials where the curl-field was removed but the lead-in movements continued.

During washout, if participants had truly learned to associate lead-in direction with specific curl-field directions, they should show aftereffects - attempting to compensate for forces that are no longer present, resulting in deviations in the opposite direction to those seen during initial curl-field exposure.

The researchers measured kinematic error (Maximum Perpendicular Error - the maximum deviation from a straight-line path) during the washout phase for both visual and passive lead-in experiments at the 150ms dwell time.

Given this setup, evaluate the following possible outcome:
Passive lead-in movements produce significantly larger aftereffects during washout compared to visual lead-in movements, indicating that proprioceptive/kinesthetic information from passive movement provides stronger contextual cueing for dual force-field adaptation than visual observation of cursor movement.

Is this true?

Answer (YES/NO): NO